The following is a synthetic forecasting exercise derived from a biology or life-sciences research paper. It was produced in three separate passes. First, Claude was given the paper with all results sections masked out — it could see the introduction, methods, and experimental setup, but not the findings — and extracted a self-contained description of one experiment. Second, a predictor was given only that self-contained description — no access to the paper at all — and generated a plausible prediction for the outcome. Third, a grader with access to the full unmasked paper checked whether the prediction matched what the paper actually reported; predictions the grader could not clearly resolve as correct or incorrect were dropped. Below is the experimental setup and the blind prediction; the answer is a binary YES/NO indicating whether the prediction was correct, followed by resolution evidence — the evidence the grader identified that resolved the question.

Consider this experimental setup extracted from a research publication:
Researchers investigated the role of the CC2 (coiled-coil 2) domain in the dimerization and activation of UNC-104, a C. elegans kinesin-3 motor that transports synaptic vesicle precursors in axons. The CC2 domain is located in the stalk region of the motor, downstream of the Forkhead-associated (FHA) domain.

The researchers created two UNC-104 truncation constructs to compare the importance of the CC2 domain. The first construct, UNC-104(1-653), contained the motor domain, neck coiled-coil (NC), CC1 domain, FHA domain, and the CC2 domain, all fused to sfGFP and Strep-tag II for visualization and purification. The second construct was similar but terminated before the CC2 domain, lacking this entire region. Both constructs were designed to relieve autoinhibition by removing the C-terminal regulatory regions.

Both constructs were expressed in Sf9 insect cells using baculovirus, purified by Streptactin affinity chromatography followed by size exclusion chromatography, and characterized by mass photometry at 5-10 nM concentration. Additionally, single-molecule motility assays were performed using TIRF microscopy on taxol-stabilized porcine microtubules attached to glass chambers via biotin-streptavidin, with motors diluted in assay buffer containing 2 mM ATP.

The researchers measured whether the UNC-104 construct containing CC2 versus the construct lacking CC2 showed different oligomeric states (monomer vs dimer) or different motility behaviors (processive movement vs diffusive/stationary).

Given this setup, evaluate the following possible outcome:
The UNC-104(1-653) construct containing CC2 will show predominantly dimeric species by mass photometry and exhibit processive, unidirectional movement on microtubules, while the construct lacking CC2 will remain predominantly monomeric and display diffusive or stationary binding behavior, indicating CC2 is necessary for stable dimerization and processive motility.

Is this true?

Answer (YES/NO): NO